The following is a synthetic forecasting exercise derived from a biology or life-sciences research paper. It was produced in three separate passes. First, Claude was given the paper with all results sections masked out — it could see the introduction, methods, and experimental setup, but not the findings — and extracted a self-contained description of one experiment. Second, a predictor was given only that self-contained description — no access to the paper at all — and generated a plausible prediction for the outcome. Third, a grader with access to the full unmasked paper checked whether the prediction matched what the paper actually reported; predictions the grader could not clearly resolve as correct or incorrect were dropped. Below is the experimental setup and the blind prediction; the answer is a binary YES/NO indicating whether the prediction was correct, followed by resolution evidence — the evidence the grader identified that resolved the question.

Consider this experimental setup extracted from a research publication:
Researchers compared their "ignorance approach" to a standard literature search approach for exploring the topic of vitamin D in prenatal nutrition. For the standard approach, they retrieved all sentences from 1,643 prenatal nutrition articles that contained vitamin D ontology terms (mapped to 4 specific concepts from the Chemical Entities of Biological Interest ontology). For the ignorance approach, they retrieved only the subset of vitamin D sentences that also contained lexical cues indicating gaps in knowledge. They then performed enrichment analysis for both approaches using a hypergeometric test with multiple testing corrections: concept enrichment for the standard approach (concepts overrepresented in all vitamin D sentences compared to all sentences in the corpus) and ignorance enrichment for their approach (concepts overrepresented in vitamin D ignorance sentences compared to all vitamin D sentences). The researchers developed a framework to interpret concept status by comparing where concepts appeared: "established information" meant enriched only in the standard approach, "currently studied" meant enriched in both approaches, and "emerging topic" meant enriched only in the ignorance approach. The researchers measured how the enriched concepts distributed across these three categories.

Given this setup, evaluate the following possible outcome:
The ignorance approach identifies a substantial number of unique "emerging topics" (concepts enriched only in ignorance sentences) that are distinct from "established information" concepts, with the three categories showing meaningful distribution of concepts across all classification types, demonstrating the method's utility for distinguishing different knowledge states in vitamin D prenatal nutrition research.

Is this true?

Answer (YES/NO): NO